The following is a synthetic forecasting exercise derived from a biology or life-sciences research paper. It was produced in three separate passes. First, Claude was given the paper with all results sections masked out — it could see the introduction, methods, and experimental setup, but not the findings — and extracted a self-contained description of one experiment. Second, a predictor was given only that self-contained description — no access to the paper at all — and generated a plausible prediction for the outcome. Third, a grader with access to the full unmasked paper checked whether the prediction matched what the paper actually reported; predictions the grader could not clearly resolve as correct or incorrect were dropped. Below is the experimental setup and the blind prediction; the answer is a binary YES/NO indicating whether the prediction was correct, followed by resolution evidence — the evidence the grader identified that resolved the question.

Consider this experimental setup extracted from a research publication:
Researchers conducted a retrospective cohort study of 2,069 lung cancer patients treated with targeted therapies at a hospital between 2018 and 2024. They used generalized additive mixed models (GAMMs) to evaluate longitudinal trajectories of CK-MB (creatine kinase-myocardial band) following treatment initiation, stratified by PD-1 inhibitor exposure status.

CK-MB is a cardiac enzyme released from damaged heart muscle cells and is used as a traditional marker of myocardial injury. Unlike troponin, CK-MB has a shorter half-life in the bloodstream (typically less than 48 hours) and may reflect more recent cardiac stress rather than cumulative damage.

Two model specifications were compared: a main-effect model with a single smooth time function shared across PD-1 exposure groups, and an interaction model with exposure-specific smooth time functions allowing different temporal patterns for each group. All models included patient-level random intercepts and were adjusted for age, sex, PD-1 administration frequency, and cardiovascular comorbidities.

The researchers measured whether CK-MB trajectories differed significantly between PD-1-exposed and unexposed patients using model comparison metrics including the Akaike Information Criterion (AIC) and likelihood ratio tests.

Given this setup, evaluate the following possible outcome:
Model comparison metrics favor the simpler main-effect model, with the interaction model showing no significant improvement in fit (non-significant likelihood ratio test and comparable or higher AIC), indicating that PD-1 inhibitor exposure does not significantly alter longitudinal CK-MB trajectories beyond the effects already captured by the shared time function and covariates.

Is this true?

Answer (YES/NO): NO